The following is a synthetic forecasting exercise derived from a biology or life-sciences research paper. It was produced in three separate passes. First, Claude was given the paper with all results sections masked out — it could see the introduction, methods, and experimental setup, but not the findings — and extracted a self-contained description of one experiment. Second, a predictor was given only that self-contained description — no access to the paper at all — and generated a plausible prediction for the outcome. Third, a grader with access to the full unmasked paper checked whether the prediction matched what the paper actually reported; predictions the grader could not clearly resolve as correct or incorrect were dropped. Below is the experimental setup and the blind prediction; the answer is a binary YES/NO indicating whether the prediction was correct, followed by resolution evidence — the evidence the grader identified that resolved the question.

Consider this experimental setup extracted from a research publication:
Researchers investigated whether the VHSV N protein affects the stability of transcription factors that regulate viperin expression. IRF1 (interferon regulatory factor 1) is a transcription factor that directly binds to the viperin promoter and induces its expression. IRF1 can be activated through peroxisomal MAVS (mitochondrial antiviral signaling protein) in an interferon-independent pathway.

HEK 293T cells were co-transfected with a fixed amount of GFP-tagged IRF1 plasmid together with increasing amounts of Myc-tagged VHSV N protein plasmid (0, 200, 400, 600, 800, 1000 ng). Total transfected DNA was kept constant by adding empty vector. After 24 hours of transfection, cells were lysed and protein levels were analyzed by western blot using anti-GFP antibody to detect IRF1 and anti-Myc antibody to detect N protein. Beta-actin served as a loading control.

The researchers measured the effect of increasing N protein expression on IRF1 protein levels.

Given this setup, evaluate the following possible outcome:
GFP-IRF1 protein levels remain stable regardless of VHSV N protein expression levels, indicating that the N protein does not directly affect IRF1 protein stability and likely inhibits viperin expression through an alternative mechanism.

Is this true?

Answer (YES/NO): NO